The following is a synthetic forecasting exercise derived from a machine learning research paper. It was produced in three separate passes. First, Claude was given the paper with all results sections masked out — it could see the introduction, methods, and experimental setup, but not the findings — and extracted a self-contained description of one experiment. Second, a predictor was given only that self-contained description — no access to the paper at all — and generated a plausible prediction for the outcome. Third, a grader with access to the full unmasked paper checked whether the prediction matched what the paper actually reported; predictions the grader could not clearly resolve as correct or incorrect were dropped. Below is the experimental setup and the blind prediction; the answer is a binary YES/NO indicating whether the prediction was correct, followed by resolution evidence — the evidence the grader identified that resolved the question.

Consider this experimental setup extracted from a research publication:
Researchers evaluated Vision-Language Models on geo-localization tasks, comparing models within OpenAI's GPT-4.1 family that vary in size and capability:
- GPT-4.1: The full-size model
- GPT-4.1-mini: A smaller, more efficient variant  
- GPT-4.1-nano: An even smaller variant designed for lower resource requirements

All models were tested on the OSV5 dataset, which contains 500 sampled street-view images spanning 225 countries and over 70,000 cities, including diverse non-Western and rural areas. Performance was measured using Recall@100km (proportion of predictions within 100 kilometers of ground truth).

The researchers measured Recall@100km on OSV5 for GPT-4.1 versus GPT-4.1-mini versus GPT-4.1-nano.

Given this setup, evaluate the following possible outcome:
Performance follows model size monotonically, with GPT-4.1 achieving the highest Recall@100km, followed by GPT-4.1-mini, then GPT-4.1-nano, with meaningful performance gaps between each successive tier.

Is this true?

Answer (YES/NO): YES